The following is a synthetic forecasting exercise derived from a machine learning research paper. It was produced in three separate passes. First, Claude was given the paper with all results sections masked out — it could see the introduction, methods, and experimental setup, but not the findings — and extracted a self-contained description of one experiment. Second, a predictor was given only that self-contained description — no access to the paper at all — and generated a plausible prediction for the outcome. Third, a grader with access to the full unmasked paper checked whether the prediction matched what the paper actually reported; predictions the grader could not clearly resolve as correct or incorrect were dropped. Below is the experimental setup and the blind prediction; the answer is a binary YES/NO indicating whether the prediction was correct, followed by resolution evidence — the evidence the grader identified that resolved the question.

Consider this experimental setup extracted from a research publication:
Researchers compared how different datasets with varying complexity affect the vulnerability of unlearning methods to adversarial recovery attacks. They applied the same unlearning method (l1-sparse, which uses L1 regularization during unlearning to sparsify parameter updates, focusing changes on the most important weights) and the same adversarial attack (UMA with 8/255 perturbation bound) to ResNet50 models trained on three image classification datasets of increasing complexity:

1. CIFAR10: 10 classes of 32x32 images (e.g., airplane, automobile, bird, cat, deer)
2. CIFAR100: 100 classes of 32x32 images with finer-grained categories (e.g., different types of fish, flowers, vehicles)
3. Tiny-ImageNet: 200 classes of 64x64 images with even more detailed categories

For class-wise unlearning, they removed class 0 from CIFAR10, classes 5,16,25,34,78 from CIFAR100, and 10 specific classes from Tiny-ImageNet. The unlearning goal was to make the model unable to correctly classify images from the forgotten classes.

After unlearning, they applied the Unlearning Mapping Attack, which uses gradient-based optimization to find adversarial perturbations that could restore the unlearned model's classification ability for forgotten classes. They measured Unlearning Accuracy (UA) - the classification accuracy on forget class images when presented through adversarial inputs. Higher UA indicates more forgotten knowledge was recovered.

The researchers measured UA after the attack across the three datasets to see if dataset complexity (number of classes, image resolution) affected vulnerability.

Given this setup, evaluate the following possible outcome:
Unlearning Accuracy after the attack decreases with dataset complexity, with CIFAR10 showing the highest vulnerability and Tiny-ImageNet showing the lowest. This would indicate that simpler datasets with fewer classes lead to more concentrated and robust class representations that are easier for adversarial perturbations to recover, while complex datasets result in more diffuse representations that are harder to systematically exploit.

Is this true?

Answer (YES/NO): NO